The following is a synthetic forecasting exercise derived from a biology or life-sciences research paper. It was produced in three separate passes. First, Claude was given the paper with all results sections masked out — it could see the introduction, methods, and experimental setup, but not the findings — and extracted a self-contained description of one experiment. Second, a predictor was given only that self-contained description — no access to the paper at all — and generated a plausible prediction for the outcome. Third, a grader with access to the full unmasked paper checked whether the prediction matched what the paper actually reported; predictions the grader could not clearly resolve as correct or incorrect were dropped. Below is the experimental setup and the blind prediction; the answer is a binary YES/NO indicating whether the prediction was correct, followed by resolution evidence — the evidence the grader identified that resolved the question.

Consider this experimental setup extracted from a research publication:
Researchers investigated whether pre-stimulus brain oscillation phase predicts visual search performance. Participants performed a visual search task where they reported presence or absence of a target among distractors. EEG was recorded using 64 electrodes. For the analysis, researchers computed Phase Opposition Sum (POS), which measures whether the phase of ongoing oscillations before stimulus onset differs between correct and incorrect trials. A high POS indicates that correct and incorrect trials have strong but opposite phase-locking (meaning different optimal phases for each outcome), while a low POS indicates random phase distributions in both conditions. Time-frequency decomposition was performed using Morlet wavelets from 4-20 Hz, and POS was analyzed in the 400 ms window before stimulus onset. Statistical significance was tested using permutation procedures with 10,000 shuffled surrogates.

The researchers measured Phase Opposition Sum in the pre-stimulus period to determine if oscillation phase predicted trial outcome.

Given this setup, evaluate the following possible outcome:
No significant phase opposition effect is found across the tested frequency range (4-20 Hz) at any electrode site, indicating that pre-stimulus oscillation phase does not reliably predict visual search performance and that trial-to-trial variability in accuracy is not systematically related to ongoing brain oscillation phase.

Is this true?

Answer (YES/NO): NO